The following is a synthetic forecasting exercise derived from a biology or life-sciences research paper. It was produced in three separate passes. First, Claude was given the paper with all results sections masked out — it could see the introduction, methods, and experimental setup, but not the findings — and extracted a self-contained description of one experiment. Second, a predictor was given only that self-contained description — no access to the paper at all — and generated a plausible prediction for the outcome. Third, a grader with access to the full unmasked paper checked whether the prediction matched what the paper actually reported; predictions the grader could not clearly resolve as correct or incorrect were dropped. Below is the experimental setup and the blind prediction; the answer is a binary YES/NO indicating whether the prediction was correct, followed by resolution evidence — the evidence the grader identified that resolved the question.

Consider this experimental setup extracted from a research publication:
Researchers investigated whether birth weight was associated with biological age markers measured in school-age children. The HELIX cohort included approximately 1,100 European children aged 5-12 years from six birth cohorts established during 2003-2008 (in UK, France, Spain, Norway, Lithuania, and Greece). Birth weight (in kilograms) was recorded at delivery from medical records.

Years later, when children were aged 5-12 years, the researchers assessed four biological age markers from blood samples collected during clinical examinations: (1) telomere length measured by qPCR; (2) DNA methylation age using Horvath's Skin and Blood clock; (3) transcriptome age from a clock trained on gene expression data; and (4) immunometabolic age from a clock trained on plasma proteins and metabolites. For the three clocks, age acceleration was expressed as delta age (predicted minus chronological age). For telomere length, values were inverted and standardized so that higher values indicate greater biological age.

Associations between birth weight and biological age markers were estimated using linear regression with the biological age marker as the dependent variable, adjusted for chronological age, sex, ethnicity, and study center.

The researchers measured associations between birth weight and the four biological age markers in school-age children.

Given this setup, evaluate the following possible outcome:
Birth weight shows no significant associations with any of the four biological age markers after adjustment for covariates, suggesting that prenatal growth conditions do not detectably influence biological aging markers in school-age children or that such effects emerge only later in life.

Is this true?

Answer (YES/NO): NO